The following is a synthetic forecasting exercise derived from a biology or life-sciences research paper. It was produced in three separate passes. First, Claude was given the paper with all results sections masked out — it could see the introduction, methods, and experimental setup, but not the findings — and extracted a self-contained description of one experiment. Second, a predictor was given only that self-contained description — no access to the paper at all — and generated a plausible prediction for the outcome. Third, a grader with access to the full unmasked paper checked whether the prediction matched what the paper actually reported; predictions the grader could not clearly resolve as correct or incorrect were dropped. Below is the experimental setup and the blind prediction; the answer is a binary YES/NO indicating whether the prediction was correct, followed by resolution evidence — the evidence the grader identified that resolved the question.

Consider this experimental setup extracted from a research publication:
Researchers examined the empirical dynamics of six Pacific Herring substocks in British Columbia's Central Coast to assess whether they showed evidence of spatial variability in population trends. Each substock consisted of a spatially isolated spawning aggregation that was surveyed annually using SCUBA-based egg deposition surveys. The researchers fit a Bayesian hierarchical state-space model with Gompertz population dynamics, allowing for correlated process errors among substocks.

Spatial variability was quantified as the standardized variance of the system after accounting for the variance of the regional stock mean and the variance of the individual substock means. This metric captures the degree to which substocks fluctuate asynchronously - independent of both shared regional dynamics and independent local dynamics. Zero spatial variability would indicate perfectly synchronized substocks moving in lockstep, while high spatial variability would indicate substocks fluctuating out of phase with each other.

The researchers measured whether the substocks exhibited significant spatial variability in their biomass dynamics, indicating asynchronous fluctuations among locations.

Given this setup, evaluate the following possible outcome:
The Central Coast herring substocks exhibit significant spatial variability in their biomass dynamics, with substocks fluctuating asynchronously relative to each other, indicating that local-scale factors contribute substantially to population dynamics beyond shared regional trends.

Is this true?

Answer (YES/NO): YES